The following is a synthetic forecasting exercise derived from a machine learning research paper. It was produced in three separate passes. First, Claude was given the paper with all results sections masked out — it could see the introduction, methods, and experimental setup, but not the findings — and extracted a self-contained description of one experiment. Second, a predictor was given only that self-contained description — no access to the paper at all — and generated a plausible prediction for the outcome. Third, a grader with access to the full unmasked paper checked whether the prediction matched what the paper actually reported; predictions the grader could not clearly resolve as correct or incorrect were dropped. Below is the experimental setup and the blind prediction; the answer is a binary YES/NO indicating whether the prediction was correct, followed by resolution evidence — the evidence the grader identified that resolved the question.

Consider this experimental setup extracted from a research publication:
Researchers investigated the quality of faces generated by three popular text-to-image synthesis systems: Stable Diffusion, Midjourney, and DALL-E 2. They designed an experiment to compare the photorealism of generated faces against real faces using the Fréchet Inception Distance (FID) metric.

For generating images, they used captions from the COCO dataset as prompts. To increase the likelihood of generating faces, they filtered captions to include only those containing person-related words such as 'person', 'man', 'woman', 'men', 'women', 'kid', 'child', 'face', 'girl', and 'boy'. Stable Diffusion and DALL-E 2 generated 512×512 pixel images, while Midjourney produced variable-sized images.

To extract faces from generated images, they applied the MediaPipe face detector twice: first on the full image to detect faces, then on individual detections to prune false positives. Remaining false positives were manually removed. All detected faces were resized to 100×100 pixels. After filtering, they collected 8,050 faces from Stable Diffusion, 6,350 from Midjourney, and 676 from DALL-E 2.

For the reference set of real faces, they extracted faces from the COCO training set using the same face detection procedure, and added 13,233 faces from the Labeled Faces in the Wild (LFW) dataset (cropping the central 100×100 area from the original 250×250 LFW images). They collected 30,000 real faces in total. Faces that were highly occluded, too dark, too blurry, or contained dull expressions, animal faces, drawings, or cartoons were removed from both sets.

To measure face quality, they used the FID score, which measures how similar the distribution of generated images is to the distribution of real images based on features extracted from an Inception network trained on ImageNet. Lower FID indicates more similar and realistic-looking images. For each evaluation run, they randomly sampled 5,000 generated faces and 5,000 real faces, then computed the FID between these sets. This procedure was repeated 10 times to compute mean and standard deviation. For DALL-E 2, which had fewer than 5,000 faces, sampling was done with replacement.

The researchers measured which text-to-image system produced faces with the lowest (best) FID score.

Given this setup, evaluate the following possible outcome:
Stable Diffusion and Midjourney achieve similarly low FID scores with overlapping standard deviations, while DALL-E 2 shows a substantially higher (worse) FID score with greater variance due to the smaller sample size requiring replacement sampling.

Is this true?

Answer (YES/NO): NO